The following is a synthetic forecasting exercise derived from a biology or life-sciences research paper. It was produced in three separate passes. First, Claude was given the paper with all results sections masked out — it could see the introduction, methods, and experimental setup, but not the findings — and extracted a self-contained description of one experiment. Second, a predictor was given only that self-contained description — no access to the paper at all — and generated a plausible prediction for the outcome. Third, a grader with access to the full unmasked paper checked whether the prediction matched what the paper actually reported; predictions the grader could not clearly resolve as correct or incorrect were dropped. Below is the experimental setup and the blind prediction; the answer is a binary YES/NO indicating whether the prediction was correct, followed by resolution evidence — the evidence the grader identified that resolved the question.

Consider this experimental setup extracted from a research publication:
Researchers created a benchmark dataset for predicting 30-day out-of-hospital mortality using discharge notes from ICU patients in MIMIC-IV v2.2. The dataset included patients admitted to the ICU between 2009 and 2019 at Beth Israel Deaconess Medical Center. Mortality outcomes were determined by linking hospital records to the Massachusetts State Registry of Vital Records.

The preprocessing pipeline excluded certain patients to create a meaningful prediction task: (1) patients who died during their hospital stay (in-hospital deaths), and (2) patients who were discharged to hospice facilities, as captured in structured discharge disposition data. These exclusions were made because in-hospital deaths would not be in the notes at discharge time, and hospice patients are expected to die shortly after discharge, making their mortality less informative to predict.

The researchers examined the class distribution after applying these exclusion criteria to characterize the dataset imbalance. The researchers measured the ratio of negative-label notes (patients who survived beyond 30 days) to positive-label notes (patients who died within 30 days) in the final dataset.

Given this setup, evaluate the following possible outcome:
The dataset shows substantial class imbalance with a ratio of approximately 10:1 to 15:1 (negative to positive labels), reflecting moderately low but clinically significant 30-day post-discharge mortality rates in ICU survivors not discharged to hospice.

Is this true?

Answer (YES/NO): NO